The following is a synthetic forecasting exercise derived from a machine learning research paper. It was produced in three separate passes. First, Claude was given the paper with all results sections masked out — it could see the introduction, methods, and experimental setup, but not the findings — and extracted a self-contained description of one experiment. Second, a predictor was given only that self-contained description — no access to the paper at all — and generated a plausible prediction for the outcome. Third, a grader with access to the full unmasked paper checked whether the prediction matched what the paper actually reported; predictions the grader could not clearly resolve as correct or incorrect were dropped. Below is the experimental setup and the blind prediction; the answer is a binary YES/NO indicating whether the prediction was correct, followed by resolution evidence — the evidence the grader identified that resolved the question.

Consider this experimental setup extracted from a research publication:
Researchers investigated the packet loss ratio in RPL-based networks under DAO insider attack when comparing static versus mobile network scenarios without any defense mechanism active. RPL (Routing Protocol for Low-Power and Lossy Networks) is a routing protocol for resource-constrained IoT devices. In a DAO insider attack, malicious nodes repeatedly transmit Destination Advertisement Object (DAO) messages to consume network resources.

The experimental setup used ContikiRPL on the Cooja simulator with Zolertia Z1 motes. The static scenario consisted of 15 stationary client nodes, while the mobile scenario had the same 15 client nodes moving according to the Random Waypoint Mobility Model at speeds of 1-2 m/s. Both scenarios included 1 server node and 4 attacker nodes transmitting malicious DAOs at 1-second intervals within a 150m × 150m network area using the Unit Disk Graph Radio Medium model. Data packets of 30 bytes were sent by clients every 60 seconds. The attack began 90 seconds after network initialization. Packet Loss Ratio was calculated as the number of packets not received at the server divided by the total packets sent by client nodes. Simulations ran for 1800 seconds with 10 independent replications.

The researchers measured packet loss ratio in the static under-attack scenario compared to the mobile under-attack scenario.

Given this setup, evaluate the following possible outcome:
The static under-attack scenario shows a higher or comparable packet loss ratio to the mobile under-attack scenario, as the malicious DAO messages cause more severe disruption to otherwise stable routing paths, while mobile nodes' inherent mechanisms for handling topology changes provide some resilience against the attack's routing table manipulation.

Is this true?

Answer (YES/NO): NO